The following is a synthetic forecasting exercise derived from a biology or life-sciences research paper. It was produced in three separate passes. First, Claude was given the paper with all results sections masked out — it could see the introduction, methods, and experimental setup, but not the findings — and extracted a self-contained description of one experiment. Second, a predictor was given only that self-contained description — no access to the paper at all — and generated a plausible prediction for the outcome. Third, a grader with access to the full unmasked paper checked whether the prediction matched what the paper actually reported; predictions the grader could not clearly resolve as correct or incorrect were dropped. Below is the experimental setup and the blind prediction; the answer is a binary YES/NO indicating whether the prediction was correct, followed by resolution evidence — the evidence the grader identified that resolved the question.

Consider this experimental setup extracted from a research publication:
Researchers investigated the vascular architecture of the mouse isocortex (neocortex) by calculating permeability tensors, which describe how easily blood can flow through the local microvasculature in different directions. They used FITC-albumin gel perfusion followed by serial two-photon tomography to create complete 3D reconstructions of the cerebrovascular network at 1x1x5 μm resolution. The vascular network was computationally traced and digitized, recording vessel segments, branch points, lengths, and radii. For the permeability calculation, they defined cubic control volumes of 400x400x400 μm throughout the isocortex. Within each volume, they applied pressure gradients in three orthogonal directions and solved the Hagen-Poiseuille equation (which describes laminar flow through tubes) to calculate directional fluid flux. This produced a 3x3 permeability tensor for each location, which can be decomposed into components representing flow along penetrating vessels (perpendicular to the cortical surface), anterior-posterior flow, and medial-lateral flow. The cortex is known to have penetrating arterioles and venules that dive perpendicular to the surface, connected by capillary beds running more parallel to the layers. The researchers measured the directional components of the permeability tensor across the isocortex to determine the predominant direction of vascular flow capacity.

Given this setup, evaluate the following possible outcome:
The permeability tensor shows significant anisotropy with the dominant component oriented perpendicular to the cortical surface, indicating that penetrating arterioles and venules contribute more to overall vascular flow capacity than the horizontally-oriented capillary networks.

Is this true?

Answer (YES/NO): NO